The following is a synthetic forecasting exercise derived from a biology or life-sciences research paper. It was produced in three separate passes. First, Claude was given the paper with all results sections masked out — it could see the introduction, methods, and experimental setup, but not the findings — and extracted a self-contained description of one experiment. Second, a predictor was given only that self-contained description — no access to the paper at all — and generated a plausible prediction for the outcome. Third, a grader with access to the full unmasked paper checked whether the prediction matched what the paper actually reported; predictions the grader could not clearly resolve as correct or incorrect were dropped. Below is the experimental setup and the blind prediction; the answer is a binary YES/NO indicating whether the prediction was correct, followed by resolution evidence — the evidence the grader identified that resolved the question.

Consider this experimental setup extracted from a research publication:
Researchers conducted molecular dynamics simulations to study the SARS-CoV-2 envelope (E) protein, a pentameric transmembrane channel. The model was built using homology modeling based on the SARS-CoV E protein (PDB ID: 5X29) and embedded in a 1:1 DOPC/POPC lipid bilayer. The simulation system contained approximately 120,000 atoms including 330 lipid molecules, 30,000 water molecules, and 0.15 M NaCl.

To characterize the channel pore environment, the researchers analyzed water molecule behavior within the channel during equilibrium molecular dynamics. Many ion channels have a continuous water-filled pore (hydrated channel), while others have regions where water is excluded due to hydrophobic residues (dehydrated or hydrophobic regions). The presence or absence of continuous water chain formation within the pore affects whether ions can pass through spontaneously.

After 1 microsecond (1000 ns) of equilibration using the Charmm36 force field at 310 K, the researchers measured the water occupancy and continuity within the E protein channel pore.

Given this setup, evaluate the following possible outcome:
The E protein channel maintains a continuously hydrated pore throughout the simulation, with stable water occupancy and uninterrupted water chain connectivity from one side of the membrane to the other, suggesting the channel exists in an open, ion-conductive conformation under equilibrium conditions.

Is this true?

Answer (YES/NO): NO